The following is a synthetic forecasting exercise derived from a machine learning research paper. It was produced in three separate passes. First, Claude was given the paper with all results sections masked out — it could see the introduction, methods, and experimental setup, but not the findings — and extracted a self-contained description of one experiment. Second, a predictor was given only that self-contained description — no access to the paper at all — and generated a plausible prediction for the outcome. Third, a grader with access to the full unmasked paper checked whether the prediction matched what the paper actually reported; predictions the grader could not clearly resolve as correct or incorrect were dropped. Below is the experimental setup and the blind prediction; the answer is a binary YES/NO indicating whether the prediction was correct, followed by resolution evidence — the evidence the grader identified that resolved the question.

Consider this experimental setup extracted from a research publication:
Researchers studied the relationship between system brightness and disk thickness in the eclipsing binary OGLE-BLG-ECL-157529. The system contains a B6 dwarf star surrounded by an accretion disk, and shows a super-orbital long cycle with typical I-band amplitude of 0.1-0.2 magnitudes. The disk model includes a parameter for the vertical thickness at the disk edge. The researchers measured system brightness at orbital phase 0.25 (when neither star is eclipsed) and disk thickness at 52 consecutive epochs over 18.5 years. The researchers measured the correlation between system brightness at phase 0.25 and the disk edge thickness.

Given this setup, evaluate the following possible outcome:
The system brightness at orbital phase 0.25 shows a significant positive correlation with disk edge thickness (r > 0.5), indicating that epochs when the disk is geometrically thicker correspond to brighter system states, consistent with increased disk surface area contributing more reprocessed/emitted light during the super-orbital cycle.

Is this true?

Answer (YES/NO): NO